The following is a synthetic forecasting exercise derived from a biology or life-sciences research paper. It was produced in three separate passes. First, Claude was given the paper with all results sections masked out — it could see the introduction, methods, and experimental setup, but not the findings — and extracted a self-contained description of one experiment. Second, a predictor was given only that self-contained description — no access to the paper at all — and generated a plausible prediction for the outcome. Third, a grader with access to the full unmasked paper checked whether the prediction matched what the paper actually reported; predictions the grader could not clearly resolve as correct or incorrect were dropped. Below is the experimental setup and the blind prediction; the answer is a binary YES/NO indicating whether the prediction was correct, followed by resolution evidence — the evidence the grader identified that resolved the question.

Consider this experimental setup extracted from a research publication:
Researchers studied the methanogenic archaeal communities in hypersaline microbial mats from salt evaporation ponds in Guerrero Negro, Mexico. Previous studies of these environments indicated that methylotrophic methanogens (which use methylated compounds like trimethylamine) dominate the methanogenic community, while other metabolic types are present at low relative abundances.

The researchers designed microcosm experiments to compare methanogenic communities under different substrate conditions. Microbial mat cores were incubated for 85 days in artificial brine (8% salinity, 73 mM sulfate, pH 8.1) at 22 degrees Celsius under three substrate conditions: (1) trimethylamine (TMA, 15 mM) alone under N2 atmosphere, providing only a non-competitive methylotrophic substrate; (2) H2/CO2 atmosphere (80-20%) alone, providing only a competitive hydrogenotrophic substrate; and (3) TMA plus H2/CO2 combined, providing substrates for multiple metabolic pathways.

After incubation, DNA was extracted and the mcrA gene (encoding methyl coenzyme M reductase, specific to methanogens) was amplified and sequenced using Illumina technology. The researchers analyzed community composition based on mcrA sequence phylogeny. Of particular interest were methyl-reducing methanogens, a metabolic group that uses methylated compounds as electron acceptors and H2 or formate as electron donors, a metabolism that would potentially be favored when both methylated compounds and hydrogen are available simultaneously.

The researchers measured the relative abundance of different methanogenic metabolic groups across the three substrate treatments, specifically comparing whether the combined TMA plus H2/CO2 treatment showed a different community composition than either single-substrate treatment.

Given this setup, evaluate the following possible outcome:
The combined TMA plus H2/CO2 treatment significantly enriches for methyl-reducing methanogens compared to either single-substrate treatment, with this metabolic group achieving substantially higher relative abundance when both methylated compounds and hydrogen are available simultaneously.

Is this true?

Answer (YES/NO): NO